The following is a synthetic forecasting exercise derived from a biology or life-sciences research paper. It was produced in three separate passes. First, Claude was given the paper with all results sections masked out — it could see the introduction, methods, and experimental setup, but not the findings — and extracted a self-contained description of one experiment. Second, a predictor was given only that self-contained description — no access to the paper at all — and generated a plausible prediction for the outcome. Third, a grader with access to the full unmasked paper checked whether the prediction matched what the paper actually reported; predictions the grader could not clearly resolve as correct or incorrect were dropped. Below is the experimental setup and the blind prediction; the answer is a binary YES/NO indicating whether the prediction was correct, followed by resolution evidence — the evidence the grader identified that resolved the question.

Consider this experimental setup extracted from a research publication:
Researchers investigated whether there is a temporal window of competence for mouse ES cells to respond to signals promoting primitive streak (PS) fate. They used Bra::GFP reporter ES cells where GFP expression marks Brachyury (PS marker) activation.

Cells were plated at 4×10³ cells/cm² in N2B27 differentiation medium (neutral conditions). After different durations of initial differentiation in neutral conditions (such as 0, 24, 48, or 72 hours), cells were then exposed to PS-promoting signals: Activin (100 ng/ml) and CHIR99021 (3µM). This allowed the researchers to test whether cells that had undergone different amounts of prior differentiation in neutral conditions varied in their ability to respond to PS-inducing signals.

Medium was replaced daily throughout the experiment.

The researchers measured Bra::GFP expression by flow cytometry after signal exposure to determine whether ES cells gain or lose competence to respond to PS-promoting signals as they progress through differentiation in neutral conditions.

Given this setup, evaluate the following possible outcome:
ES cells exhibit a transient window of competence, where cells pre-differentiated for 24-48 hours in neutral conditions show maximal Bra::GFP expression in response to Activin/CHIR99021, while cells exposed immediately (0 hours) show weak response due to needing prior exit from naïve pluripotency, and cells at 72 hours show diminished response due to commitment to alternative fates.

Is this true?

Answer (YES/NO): YES